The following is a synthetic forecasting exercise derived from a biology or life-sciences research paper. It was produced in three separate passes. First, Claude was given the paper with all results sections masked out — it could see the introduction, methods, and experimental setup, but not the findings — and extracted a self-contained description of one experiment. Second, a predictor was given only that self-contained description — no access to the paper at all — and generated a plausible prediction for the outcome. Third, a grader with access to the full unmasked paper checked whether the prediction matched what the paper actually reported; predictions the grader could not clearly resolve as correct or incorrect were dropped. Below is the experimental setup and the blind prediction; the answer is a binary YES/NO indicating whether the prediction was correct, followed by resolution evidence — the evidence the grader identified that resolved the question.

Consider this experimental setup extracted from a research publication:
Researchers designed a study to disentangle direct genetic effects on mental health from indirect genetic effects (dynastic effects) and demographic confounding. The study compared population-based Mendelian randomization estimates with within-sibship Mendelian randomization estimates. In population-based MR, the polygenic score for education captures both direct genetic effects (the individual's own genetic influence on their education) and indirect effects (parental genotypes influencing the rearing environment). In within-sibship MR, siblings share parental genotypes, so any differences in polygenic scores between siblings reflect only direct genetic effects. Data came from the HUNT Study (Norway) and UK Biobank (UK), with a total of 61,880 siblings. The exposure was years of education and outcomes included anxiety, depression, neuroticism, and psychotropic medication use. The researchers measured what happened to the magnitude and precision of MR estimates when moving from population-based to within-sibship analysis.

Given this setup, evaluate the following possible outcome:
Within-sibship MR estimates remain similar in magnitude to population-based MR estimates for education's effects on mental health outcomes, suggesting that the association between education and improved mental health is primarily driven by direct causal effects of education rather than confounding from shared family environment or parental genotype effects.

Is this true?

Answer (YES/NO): YES